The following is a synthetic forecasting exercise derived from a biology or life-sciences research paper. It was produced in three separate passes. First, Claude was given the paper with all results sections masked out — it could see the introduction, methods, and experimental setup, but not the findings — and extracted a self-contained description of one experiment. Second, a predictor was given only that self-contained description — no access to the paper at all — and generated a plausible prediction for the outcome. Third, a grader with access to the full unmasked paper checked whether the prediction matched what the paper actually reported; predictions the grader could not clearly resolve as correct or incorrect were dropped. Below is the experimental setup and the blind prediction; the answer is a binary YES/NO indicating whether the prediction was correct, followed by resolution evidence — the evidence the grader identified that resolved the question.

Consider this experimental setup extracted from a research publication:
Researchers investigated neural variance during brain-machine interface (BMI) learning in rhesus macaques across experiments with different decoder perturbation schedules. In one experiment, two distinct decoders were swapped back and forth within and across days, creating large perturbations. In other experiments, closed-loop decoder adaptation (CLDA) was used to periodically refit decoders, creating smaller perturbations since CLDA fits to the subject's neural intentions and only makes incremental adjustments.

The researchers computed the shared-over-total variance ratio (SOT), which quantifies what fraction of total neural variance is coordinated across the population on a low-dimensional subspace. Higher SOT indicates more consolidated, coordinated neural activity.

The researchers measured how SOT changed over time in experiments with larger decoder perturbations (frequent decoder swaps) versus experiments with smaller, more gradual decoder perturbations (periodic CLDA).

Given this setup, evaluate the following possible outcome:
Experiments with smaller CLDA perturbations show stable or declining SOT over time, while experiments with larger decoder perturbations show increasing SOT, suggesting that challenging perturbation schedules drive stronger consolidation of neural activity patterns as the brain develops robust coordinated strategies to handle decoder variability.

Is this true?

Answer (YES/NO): NO